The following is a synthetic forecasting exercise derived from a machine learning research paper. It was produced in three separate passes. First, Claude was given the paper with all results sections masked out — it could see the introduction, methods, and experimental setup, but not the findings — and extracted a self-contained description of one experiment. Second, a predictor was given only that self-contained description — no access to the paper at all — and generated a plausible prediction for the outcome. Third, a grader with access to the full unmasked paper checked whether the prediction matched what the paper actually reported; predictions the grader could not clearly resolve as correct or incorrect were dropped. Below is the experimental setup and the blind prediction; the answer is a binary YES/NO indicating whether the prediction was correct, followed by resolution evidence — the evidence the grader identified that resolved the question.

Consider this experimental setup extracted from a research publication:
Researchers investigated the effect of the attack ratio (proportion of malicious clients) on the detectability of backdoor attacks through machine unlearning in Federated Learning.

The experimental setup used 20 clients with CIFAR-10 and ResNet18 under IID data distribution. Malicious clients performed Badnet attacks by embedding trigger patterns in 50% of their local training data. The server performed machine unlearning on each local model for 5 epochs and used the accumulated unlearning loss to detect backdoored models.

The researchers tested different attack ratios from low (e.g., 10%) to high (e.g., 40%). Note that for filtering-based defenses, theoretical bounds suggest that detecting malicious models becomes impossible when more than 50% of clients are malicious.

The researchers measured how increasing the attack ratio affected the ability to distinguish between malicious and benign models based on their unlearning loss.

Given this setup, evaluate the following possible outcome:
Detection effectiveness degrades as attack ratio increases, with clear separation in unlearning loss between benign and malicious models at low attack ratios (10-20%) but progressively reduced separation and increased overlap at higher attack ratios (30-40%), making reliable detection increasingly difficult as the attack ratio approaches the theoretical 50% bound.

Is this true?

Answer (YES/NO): NO